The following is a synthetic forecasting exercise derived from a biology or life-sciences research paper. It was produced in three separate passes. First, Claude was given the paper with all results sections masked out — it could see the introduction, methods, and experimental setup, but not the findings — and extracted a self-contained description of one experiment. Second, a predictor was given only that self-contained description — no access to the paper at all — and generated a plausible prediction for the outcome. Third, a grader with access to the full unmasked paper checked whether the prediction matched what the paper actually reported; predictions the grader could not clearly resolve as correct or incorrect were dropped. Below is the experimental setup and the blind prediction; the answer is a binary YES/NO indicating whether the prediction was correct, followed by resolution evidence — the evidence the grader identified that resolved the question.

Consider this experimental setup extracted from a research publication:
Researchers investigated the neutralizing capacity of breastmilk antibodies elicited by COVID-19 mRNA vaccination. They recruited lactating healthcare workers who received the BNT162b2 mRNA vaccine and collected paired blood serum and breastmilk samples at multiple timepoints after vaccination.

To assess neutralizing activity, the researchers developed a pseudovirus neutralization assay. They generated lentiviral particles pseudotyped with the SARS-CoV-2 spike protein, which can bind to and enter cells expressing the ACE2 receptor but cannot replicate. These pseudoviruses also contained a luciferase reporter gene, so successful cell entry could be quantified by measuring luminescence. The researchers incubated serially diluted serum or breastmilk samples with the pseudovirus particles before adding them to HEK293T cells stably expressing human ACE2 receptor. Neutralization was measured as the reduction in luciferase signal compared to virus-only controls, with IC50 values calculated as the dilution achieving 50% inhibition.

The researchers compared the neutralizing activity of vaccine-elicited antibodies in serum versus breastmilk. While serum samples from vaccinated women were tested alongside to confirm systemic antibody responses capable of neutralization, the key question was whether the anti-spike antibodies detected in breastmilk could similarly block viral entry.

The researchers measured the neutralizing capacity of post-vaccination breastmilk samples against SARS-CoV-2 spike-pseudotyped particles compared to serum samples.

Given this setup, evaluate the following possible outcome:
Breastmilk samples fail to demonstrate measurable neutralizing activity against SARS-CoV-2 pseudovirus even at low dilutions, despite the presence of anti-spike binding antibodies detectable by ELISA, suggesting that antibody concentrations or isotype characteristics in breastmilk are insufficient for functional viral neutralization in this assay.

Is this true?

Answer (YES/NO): YES